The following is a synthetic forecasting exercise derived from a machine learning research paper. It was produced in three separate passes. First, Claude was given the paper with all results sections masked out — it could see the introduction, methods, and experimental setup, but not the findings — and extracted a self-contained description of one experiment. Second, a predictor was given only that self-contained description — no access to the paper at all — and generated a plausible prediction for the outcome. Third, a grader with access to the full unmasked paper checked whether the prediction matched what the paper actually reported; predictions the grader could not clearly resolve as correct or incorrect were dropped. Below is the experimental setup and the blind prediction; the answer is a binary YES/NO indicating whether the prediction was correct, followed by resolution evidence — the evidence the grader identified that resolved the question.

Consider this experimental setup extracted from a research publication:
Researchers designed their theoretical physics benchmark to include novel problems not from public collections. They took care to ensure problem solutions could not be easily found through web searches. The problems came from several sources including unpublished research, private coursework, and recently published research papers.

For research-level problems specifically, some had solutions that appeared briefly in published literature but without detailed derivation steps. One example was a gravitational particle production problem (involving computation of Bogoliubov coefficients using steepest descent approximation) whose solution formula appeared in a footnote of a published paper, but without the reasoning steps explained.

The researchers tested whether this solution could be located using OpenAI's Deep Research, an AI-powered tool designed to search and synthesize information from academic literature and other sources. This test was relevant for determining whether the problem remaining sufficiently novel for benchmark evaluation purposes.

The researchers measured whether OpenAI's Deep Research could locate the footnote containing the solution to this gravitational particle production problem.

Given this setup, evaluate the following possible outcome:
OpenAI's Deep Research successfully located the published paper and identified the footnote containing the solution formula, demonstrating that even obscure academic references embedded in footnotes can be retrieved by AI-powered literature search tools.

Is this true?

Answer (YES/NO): NO